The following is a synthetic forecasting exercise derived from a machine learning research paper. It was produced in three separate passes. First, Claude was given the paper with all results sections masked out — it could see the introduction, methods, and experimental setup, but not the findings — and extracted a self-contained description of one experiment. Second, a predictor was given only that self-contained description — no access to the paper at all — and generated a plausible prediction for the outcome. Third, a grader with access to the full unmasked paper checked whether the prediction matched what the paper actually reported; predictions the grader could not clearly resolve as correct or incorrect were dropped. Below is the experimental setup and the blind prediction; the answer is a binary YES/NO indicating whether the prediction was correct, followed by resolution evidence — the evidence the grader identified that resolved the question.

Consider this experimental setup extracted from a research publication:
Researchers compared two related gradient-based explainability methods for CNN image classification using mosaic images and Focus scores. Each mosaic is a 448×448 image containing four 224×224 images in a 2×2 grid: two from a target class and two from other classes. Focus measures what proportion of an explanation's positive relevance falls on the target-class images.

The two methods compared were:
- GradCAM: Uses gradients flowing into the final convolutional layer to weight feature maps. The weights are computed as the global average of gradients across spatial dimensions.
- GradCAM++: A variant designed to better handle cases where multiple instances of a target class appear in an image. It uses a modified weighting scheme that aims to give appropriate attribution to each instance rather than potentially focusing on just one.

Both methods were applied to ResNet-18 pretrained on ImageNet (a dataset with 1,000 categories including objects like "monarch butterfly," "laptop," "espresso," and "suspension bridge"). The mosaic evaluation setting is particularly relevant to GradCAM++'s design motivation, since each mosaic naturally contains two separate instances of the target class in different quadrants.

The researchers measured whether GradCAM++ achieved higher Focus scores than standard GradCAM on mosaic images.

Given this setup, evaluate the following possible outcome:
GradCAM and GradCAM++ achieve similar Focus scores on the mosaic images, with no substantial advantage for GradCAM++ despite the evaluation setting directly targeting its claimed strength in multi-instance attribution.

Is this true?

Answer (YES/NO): NO